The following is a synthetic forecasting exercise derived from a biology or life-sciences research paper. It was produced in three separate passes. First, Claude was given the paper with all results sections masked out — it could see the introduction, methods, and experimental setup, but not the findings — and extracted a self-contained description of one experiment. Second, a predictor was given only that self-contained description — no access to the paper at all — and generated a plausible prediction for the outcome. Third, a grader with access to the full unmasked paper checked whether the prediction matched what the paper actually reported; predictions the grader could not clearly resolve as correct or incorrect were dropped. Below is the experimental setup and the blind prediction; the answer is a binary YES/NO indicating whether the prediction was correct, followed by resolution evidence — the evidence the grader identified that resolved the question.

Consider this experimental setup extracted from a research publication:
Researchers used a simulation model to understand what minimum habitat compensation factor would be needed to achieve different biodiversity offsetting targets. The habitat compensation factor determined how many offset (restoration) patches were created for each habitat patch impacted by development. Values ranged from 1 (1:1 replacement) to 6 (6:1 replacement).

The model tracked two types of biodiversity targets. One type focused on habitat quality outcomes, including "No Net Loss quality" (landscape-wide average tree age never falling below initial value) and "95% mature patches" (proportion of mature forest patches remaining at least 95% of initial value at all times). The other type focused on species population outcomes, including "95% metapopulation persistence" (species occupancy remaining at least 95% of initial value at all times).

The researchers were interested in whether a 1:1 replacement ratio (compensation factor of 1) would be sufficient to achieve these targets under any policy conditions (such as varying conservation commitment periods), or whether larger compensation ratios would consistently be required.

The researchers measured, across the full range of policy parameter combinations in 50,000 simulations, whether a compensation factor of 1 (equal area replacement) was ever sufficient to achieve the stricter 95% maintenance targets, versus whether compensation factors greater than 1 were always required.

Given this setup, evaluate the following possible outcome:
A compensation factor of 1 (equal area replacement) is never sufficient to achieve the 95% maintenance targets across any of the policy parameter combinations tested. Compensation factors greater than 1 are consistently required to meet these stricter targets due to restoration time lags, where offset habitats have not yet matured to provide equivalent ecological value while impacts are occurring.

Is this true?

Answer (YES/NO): NO